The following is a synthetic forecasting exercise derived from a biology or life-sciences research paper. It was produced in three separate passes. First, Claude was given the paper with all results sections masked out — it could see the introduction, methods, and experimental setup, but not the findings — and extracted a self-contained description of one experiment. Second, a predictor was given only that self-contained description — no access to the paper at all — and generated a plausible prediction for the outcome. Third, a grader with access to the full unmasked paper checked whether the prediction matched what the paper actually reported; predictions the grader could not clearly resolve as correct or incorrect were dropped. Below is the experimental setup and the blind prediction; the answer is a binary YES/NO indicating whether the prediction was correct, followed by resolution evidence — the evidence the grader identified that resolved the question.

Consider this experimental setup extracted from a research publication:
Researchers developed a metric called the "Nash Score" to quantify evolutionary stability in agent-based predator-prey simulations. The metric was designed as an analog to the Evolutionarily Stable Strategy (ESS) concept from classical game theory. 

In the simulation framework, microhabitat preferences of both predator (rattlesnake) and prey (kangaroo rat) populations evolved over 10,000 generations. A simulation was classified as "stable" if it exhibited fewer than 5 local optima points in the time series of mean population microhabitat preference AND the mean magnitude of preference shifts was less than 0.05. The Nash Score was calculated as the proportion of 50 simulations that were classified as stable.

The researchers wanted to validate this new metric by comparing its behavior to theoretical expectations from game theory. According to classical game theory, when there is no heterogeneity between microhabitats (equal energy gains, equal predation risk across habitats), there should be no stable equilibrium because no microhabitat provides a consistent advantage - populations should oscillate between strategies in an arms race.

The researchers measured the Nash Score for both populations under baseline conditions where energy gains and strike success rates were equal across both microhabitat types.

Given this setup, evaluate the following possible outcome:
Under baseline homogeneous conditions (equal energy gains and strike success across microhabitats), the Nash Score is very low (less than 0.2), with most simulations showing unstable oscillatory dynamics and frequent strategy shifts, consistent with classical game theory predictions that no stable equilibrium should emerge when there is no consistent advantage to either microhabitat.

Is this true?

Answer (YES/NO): YES